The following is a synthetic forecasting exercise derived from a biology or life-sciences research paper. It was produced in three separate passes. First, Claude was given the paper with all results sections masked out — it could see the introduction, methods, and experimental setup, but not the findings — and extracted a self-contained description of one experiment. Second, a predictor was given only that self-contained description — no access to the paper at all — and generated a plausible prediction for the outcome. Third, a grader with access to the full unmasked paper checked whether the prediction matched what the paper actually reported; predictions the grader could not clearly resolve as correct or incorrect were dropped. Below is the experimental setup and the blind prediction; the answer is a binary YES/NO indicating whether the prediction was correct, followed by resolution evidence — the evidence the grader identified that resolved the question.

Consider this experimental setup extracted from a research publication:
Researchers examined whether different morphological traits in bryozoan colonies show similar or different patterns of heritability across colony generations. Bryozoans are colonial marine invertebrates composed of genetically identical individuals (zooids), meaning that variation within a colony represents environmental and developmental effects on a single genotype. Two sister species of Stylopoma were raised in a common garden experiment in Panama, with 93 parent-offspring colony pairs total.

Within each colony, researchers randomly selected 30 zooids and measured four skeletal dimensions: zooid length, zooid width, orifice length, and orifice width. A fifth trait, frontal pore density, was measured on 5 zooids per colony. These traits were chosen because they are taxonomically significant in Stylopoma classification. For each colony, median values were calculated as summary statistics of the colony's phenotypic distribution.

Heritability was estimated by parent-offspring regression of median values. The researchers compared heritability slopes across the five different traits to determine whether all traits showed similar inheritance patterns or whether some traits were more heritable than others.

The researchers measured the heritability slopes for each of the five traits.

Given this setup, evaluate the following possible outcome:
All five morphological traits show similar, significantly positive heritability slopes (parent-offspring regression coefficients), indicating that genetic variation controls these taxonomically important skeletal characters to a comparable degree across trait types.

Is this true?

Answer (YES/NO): NO